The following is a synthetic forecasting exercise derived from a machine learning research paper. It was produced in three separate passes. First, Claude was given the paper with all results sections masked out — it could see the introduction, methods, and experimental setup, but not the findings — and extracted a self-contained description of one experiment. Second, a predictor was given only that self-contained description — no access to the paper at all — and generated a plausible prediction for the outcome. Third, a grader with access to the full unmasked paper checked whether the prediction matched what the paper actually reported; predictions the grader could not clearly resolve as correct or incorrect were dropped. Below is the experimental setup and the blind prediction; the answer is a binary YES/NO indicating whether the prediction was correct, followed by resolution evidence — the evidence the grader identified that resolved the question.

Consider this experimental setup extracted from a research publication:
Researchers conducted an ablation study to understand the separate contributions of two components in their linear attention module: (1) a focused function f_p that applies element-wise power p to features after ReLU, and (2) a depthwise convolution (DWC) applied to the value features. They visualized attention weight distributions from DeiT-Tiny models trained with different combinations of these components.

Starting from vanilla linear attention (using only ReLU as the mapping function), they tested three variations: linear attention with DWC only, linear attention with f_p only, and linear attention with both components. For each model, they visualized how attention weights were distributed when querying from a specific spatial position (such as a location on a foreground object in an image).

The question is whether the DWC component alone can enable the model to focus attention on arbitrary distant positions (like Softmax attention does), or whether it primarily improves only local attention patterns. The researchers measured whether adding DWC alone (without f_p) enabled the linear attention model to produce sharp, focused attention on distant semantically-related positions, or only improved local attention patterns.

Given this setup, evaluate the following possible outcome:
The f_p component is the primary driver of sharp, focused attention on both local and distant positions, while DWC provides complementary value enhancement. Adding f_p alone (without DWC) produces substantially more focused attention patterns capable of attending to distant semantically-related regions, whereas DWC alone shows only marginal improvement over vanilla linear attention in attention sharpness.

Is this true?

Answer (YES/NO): NO